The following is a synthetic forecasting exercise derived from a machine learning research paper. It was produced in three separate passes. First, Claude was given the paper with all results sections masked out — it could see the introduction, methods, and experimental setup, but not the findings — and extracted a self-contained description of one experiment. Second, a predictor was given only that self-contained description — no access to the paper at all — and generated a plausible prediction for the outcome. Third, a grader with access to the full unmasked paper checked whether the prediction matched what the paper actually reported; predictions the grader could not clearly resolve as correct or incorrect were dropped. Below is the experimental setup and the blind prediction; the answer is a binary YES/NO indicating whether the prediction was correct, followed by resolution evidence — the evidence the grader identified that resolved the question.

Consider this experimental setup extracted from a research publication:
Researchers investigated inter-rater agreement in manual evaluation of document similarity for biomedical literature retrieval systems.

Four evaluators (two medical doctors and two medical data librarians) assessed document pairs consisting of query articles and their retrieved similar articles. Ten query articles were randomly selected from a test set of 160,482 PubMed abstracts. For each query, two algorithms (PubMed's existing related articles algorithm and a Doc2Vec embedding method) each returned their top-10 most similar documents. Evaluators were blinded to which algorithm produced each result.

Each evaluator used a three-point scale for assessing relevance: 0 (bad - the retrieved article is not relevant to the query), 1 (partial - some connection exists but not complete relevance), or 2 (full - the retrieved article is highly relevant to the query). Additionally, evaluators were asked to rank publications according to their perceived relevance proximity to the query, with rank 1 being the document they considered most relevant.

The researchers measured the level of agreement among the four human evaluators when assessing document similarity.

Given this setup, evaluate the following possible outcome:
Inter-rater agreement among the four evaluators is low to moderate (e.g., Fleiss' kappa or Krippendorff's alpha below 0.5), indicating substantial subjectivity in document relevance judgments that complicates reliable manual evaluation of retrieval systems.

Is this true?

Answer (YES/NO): NO